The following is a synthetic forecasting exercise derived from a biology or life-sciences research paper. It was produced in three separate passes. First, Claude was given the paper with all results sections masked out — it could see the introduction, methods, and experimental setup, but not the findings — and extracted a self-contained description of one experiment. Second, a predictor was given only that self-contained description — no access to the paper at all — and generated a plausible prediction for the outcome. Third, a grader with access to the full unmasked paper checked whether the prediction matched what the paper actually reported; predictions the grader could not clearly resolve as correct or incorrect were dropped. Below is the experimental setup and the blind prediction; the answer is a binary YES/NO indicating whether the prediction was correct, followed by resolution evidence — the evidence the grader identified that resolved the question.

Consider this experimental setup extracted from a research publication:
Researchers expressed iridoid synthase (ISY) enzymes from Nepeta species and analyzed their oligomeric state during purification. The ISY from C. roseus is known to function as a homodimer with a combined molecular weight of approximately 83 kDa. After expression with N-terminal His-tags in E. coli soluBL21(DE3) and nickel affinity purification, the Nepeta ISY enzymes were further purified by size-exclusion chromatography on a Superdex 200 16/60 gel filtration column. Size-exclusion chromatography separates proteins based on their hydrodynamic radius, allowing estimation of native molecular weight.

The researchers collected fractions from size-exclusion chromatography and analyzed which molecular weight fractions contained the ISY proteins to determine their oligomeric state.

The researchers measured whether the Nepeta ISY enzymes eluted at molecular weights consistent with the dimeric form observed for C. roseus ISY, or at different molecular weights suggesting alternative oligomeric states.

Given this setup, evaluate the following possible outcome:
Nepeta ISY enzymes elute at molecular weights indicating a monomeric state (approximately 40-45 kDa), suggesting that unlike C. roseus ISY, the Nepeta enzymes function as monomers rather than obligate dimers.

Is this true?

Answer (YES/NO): NO